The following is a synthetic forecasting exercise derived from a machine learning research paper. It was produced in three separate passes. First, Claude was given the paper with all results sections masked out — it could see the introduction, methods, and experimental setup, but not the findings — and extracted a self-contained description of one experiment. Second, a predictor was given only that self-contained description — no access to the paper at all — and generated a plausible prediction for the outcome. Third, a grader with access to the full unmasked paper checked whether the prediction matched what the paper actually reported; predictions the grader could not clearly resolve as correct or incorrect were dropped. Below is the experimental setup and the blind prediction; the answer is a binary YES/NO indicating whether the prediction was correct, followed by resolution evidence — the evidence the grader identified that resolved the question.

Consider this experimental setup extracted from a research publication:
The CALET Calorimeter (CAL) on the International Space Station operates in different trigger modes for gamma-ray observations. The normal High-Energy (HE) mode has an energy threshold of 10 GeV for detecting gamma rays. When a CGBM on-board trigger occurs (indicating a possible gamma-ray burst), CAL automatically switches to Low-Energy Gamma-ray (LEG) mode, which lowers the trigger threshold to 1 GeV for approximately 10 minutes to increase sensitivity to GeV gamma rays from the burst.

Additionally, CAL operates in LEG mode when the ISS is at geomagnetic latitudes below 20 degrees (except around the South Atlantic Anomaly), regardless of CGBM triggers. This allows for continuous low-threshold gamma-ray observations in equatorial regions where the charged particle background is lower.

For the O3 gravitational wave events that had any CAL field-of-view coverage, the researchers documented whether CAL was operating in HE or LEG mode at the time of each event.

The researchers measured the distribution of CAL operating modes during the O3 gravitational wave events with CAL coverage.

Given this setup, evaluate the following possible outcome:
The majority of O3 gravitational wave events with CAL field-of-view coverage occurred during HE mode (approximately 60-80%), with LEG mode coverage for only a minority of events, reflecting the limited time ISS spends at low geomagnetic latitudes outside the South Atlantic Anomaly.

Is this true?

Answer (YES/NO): YES